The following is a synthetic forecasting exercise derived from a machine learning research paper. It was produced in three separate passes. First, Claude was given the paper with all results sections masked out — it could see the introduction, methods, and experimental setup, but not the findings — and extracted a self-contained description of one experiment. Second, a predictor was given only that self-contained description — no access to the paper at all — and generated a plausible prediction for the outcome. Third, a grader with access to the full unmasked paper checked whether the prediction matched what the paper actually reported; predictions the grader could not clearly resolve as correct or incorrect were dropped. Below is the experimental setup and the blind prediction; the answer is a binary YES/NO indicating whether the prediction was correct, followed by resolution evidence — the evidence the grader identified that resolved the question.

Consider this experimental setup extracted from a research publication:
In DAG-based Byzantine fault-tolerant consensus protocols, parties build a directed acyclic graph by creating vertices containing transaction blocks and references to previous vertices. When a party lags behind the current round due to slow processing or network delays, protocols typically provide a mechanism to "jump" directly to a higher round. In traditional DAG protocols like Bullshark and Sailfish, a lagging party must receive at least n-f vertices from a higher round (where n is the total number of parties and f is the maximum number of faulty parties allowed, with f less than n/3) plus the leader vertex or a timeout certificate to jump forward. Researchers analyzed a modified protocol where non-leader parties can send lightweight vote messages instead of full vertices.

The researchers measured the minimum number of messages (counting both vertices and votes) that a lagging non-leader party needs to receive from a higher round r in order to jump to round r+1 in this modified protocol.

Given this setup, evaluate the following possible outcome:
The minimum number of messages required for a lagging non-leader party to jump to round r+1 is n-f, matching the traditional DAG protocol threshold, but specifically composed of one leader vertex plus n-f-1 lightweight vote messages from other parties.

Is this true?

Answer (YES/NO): NO